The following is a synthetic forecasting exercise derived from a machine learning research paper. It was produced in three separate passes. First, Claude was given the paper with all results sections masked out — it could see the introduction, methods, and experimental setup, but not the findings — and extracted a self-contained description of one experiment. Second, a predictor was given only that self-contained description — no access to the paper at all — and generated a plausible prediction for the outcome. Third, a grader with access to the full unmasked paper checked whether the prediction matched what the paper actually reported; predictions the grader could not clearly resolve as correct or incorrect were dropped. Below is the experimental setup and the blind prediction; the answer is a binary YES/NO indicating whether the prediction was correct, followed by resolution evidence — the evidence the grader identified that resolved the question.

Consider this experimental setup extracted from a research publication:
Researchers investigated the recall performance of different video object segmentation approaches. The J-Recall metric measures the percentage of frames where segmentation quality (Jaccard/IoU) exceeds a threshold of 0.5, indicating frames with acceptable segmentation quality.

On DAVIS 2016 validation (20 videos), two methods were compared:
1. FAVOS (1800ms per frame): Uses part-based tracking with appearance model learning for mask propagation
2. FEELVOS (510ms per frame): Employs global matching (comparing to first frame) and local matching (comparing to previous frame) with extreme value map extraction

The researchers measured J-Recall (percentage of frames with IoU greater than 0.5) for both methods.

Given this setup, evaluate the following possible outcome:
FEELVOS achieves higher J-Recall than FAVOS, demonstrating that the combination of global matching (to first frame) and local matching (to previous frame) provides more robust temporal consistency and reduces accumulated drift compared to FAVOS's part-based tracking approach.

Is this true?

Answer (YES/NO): NO